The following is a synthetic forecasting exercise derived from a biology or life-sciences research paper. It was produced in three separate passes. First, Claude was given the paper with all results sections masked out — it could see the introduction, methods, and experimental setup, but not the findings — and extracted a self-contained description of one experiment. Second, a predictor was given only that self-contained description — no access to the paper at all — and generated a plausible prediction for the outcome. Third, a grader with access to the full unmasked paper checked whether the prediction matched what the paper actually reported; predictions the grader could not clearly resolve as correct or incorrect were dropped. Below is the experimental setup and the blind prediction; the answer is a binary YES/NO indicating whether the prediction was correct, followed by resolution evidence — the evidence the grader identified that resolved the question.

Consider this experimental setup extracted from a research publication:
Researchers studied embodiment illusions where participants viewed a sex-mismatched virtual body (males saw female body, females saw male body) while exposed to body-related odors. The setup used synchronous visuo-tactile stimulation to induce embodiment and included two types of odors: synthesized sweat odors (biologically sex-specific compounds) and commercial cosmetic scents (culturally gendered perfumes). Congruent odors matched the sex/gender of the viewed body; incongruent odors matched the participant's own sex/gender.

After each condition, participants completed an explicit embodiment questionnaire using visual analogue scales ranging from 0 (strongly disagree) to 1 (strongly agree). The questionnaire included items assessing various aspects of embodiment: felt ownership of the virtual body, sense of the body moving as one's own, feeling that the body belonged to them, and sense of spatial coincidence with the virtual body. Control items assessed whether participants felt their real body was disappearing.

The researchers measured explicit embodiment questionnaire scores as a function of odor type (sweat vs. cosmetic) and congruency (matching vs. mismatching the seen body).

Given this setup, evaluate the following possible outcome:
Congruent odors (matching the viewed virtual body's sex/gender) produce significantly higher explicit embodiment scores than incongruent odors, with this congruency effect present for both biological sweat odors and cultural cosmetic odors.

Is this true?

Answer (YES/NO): NO